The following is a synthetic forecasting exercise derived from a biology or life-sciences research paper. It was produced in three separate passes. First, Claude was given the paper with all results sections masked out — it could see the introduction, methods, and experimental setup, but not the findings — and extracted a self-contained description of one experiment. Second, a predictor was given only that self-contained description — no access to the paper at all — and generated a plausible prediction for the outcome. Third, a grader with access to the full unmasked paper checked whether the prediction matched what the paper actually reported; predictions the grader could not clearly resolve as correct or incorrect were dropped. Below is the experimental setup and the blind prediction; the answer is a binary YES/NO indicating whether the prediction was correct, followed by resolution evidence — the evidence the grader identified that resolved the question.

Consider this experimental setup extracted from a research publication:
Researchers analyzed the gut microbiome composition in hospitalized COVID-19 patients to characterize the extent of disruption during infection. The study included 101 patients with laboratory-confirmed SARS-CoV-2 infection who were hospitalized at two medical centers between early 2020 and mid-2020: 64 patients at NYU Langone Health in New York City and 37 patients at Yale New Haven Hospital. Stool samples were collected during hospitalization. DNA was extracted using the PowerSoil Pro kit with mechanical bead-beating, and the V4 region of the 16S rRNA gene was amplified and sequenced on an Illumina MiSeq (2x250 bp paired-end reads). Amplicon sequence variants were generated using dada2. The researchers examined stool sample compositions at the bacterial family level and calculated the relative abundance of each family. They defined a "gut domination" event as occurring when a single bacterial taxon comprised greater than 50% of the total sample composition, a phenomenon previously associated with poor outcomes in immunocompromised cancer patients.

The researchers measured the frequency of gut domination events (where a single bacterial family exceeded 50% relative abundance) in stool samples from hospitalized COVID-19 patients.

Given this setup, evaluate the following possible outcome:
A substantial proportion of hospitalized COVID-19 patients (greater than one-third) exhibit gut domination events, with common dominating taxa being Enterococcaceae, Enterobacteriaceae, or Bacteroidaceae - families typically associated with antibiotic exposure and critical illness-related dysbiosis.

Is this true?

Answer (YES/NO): NO